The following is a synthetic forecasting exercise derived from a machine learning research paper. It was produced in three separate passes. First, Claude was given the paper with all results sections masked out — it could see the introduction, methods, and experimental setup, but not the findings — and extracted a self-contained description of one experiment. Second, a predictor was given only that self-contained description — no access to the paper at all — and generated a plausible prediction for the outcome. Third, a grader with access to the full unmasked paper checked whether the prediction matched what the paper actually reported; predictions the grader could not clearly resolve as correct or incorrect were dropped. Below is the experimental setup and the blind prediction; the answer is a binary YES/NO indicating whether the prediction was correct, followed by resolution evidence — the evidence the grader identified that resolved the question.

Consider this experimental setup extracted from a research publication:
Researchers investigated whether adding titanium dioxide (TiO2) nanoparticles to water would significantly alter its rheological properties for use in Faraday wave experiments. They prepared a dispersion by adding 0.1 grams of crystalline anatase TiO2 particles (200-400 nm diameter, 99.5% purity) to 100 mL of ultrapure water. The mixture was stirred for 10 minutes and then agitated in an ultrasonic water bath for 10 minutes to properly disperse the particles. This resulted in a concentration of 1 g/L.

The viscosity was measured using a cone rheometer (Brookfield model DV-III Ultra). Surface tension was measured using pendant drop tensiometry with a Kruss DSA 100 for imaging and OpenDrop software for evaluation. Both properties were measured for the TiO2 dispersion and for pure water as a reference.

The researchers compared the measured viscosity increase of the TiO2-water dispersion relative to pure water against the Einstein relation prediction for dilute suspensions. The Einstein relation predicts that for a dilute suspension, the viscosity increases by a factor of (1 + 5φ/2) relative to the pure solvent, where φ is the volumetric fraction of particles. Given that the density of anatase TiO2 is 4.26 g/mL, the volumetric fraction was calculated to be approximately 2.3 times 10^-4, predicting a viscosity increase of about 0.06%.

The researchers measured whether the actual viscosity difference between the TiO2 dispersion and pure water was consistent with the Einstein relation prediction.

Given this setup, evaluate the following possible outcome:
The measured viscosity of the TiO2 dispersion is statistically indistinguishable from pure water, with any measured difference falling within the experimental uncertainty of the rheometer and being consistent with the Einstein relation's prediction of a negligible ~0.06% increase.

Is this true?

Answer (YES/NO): YES